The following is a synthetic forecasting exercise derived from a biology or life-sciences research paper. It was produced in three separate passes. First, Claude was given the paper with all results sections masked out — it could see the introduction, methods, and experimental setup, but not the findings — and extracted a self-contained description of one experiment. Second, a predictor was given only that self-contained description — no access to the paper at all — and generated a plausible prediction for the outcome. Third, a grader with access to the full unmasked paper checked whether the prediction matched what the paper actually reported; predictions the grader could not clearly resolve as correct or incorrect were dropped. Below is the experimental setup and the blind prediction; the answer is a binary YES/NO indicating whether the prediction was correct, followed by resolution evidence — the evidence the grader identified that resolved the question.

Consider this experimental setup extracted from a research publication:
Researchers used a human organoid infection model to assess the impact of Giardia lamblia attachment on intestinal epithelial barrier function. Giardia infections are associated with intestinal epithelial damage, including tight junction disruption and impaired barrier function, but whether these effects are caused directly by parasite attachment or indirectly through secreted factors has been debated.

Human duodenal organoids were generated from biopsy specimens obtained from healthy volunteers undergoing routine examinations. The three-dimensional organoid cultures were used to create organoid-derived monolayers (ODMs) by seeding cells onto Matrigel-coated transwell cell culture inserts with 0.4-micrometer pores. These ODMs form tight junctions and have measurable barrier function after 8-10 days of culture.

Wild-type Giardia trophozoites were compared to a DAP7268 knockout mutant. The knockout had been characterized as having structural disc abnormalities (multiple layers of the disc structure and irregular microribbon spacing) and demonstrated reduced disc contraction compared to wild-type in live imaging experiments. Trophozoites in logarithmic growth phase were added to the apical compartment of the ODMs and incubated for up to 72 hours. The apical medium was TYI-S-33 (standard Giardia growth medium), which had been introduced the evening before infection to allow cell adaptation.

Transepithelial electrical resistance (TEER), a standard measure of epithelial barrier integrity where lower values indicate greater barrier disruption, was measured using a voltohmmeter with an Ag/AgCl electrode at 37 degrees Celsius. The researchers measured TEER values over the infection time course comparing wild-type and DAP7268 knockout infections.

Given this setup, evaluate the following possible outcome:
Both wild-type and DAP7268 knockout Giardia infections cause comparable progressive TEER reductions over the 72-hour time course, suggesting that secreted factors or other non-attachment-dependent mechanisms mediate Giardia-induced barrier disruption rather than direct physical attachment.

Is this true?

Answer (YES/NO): NO